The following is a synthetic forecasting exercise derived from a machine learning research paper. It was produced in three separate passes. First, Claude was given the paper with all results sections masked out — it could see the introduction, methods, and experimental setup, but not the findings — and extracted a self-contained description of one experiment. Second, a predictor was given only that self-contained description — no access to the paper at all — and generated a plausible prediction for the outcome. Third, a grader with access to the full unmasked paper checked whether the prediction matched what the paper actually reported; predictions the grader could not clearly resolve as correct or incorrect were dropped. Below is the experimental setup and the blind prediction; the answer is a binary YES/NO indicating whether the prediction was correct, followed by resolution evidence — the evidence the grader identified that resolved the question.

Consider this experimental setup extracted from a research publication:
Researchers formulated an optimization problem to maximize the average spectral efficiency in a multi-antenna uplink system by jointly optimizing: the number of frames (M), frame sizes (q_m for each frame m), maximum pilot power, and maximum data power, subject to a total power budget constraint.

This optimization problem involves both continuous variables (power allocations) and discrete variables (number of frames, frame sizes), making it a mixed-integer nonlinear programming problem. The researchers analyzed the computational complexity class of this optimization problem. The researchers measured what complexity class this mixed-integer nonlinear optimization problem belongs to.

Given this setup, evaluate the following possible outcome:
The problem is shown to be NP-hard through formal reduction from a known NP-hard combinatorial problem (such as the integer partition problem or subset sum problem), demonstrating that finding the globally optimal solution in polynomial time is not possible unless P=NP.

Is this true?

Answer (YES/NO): NO